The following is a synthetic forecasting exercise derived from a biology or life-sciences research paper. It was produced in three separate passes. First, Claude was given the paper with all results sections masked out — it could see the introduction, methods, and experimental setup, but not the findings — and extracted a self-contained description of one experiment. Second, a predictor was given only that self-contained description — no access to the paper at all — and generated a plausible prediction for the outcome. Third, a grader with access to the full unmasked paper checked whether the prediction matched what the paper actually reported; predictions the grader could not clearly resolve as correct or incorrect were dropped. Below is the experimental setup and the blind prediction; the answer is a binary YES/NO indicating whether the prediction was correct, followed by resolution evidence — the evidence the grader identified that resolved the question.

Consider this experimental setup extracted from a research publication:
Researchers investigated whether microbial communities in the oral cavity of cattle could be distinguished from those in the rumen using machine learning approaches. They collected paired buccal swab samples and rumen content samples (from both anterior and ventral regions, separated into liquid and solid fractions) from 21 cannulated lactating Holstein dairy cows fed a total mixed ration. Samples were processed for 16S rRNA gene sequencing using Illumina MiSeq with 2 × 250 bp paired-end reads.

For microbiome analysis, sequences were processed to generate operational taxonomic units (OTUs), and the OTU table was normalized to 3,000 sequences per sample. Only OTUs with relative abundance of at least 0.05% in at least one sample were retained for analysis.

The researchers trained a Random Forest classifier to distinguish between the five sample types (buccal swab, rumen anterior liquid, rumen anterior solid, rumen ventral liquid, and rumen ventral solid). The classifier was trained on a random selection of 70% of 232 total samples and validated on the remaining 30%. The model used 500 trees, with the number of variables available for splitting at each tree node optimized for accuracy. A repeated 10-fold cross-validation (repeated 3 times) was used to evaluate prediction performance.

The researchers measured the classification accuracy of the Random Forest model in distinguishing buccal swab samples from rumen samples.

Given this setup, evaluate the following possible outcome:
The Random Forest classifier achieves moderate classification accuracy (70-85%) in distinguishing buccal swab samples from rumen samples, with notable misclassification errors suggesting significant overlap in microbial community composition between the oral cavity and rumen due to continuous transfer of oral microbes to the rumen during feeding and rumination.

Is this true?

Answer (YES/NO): NO